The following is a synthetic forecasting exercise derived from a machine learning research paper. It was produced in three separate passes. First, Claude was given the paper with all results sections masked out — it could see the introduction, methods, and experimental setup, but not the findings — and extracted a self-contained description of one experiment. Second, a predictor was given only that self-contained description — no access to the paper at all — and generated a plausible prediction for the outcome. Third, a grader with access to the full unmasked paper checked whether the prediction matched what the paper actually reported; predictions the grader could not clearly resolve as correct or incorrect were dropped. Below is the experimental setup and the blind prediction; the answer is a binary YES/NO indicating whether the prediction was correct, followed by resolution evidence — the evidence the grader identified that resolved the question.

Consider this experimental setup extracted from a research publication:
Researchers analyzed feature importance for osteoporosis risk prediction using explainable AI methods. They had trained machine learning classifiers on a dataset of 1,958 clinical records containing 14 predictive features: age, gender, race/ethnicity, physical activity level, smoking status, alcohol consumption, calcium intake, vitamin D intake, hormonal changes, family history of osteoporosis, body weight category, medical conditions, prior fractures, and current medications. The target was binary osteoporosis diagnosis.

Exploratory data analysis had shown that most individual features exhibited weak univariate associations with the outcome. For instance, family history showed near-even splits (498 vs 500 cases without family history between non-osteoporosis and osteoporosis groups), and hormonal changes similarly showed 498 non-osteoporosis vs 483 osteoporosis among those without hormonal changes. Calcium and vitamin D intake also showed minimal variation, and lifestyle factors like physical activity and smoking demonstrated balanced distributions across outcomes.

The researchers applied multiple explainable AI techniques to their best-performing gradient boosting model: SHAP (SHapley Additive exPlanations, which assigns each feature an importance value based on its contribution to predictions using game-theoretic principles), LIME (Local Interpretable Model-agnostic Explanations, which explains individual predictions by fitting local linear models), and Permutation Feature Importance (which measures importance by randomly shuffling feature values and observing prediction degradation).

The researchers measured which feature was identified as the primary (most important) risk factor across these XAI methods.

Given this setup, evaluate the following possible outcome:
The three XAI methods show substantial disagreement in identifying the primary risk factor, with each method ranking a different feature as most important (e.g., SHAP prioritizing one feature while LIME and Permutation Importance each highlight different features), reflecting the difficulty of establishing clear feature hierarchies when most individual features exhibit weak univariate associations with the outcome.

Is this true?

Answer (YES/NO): NO